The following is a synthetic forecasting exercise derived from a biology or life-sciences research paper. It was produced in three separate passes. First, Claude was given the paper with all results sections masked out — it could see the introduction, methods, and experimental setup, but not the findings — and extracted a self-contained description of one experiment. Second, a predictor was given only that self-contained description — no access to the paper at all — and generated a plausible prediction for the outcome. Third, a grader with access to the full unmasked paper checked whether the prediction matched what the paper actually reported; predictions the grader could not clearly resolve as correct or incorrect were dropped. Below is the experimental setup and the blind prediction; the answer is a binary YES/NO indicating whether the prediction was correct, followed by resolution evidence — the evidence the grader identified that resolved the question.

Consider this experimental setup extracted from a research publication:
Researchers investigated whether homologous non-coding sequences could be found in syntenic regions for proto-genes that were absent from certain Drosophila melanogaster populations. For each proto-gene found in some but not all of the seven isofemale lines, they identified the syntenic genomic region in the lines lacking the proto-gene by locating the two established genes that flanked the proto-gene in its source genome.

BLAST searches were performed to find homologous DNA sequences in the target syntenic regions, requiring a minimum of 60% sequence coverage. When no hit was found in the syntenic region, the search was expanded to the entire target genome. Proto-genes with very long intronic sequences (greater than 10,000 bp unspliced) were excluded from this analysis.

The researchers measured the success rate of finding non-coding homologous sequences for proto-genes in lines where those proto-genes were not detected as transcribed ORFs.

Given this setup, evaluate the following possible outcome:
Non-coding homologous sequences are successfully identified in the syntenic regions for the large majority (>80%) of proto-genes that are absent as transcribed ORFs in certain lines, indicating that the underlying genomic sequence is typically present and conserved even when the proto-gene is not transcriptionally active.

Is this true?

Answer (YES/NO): YES